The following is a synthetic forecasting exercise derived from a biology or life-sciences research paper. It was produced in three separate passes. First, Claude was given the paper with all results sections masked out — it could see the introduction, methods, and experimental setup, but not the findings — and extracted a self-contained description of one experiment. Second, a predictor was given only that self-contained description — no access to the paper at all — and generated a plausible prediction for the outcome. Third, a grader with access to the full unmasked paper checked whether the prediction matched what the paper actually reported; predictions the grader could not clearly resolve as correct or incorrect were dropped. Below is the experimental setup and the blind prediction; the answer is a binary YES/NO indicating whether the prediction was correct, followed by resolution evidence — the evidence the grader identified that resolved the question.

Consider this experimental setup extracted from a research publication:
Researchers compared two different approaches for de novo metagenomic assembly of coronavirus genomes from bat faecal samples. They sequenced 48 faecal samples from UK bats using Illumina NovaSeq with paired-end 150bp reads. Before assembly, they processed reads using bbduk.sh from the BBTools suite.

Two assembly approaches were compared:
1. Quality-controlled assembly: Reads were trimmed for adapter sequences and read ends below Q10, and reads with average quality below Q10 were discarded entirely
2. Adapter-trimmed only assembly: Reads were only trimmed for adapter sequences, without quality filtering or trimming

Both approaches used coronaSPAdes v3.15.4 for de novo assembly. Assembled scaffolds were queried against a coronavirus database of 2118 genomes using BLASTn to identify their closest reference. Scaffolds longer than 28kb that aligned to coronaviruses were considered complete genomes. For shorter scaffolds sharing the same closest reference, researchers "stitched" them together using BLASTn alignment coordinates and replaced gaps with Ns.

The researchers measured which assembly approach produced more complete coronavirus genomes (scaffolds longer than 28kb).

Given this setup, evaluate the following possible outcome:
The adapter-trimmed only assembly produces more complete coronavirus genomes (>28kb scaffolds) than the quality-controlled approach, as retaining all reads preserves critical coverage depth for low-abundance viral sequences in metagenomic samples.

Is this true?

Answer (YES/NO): YES